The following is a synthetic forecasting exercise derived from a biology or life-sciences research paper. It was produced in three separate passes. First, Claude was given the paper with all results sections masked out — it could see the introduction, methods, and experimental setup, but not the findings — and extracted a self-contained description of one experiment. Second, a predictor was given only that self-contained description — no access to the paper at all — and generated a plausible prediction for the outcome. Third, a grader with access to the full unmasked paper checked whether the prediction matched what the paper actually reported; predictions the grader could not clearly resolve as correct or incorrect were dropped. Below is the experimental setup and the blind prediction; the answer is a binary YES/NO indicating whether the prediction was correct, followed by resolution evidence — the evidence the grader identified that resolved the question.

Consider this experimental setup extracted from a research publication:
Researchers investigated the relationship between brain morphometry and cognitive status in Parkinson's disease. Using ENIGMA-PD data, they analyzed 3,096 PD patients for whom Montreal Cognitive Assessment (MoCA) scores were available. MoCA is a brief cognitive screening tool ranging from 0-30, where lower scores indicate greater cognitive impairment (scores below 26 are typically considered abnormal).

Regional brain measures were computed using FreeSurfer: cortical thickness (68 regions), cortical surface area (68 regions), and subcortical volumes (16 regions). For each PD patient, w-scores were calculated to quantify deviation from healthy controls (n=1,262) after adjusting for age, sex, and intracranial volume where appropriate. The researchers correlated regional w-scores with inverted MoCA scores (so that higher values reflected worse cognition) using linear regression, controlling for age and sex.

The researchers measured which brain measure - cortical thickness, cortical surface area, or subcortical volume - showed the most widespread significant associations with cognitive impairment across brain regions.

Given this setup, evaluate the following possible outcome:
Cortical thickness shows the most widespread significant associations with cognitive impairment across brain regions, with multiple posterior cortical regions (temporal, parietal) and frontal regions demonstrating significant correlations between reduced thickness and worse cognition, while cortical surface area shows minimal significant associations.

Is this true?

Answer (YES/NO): NO